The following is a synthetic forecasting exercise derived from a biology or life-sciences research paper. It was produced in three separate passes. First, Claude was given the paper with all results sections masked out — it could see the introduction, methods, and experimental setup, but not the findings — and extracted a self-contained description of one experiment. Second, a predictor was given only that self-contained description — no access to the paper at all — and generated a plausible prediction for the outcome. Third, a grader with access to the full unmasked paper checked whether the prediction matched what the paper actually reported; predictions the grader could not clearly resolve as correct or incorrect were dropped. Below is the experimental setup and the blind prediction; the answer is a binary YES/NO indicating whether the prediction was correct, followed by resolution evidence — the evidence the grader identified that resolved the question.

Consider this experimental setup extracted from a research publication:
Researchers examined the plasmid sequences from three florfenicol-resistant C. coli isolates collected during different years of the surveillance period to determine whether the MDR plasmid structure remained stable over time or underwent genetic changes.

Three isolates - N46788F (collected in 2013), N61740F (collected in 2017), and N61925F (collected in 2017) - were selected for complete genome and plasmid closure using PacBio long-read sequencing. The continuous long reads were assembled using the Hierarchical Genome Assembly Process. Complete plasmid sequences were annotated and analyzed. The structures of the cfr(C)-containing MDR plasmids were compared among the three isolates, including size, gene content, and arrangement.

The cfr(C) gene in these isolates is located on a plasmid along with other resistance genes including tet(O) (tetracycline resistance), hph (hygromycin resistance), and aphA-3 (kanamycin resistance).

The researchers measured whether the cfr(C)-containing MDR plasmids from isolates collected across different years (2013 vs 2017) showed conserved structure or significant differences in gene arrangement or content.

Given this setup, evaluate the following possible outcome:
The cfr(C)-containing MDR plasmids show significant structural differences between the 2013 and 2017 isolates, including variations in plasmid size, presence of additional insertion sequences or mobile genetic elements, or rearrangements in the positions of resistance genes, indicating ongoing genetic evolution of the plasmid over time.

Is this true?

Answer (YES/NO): NO